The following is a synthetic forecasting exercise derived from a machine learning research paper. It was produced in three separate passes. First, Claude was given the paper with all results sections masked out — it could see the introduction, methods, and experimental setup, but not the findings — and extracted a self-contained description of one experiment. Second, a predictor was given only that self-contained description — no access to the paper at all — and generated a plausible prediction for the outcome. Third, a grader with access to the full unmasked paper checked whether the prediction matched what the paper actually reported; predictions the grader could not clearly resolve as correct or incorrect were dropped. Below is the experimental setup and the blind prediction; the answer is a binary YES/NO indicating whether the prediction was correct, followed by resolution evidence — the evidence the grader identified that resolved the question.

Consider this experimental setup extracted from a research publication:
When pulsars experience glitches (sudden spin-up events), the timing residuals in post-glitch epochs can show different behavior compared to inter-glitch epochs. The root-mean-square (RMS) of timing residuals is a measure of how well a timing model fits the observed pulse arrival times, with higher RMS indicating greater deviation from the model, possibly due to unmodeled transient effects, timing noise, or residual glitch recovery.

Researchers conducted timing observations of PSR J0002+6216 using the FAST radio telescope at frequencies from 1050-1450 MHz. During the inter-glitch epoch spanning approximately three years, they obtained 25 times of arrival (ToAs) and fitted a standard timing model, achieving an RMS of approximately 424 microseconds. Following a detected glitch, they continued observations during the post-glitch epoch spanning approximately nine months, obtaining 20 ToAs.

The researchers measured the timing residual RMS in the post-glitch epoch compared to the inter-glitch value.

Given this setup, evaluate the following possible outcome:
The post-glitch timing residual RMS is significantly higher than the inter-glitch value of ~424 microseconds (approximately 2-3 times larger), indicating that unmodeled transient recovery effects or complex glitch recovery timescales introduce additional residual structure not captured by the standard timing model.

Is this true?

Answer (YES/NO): YES